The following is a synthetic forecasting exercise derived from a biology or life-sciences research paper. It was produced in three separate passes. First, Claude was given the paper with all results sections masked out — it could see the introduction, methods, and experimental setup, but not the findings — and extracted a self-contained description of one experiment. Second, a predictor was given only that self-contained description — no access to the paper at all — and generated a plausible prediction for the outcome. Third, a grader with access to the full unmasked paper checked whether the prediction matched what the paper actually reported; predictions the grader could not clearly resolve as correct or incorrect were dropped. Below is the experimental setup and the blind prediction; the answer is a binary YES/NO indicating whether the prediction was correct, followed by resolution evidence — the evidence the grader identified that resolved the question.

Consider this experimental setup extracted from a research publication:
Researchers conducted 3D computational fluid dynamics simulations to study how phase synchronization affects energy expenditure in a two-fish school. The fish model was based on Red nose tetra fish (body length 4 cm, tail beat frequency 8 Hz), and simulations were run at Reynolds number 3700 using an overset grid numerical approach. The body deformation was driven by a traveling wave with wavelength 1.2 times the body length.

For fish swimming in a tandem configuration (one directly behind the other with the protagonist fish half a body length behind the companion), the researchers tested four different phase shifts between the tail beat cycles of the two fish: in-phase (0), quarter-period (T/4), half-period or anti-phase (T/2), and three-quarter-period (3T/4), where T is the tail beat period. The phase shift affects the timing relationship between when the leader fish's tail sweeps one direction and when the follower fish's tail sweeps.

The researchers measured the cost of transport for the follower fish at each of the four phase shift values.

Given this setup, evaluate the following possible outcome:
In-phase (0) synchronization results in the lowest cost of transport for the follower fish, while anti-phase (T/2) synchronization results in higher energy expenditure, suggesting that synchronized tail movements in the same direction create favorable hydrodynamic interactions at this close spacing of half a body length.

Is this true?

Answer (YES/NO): NO